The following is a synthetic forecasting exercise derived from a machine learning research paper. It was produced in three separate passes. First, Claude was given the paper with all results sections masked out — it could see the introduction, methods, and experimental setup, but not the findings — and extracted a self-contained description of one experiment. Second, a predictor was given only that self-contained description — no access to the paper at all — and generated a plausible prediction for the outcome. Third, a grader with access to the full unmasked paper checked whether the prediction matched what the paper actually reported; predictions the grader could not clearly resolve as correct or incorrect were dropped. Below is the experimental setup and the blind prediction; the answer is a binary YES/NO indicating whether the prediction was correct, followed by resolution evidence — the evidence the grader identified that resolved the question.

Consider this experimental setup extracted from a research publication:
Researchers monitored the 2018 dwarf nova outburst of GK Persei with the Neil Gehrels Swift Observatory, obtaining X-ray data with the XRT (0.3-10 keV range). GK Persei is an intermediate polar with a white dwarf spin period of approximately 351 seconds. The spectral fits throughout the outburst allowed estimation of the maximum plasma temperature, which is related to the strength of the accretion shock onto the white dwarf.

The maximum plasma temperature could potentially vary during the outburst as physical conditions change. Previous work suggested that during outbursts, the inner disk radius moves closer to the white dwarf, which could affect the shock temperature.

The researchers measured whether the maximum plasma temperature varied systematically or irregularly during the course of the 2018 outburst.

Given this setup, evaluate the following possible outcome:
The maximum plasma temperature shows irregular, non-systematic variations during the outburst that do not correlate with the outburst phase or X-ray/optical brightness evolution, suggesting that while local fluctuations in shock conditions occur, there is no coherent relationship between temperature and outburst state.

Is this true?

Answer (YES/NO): YES